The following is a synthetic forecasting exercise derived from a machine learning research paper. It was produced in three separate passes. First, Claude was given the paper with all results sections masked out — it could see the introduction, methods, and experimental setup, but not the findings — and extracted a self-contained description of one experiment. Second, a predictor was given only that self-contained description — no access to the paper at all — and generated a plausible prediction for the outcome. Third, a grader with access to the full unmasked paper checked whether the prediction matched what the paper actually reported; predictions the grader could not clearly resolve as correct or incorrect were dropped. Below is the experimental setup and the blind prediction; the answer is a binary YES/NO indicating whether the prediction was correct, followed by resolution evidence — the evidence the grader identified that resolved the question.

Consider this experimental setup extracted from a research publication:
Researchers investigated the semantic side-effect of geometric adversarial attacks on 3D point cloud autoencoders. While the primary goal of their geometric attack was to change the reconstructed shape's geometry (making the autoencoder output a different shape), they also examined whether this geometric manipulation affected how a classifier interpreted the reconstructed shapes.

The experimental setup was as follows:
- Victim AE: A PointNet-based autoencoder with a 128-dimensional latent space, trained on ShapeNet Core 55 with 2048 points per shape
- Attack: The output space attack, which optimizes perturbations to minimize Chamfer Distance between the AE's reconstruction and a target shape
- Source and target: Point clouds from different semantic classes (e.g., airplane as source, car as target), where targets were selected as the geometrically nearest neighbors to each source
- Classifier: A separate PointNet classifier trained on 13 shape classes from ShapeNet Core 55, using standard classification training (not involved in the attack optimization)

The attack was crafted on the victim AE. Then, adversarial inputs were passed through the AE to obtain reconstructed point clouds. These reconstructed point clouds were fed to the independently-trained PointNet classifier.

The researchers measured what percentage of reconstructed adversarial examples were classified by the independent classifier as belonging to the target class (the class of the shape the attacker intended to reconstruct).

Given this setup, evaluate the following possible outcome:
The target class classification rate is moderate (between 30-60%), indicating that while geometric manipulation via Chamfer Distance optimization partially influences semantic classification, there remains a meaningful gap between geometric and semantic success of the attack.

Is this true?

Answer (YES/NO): YES